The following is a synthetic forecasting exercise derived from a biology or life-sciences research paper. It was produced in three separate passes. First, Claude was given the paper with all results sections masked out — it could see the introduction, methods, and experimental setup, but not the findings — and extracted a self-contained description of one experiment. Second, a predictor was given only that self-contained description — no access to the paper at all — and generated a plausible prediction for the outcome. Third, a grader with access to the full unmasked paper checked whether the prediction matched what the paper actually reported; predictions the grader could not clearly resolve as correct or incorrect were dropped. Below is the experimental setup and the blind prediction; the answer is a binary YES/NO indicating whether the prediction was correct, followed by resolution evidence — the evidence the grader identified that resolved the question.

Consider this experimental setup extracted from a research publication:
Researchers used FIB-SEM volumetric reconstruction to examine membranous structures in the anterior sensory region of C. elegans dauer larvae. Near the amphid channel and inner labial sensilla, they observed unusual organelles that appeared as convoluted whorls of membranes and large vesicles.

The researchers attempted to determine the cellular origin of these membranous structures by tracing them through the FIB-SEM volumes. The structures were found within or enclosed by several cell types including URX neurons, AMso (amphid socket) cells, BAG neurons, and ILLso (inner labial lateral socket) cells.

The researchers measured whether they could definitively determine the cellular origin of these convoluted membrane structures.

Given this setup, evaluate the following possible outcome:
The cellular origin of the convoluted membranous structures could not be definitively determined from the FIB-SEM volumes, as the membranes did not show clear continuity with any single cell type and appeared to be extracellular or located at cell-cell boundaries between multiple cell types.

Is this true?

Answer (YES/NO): NO